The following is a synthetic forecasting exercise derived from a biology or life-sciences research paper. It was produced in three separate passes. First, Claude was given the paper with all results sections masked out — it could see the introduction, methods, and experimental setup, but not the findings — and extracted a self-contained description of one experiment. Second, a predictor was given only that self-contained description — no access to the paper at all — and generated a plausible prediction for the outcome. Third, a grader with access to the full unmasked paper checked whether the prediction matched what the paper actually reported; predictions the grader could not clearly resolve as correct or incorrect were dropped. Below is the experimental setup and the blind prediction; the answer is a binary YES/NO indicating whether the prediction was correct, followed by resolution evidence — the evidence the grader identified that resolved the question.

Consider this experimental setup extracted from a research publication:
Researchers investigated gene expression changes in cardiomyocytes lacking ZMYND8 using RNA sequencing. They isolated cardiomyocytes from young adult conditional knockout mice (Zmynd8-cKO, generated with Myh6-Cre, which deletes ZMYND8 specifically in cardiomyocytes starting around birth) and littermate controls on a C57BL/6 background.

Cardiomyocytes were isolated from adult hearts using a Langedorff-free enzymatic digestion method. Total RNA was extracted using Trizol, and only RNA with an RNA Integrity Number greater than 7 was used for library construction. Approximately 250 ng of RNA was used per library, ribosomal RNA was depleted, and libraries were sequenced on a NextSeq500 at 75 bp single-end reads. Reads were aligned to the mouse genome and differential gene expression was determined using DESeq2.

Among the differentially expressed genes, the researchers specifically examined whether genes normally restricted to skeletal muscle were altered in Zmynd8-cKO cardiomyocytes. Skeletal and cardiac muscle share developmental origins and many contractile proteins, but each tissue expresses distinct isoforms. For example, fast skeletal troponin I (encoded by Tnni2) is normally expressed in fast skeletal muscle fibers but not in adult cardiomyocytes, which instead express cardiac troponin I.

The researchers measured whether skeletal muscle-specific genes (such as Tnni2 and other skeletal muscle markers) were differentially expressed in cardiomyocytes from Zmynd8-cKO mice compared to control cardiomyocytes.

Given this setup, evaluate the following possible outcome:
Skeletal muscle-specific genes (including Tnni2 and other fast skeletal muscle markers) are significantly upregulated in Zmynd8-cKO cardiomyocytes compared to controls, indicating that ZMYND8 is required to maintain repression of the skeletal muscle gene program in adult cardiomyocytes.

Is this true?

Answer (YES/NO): YES